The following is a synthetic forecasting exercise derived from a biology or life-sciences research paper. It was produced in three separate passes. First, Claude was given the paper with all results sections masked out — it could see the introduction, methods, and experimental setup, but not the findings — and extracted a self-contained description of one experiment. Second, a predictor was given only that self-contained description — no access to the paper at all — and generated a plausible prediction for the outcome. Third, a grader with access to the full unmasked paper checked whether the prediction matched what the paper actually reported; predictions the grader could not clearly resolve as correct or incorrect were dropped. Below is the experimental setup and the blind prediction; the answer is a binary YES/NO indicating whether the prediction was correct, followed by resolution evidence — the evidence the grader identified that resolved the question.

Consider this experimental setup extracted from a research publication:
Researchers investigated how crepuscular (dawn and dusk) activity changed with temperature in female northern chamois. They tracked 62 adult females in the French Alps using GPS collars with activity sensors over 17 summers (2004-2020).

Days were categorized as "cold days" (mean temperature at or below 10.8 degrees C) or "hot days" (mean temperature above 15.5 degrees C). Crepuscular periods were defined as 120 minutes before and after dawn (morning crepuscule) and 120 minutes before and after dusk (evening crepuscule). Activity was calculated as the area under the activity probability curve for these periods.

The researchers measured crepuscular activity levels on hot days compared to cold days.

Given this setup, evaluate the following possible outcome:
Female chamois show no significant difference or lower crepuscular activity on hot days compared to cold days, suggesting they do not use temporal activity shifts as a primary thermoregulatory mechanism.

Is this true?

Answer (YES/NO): NO